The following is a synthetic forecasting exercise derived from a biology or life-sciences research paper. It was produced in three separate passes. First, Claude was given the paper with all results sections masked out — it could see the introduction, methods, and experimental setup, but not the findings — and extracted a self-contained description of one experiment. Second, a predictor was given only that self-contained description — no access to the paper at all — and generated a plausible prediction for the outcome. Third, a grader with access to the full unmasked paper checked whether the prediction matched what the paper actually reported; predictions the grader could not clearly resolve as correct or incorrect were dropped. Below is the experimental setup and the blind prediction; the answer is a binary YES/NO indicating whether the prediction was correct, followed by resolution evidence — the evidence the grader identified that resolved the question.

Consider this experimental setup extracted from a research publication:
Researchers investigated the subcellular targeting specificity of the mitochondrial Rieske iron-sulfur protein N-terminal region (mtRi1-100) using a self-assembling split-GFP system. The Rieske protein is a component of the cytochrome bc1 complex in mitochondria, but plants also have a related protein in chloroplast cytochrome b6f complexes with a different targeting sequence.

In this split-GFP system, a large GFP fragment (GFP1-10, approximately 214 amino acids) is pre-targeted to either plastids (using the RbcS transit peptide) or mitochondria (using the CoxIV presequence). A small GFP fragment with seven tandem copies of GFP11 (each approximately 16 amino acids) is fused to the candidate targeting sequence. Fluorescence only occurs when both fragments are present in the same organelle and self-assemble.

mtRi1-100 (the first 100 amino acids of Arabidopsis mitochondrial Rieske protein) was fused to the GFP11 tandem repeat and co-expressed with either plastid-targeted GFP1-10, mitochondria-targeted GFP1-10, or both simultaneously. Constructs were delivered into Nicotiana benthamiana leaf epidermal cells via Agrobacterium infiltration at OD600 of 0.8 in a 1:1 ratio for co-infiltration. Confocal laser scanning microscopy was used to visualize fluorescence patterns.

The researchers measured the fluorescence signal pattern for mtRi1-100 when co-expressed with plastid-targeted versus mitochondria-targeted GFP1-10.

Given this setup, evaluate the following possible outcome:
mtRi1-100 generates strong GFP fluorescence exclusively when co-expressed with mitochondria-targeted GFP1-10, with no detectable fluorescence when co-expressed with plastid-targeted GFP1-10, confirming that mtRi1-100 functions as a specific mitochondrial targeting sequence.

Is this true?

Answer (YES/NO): YES